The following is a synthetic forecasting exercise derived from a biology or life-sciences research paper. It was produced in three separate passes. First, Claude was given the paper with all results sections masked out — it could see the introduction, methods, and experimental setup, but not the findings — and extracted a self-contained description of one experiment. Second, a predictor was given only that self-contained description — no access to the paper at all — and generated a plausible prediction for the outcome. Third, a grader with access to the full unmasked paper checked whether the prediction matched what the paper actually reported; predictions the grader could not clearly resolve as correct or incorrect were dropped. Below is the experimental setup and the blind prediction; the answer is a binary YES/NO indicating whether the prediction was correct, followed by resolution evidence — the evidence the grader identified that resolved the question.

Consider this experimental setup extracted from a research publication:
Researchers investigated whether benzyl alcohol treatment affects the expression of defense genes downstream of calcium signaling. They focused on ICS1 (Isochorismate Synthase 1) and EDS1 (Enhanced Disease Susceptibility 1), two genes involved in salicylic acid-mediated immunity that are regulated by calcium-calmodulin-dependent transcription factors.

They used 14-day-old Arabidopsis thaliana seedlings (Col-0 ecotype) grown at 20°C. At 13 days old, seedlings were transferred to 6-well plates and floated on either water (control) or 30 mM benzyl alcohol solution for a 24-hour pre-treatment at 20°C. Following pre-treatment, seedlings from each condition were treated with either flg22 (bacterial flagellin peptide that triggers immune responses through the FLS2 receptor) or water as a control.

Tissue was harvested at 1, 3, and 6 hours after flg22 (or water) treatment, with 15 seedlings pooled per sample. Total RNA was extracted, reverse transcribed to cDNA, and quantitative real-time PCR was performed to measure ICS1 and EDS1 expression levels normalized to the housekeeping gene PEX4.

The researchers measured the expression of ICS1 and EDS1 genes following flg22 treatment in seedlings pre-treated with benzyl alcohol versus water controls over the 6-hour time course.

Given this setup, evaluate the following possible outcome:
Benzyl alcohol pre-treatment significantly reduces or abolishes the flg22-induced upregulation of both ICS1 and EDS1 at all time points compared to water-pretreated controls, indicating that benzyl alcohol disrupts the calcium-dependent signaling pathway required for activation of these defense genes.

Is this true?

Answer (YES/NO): YES